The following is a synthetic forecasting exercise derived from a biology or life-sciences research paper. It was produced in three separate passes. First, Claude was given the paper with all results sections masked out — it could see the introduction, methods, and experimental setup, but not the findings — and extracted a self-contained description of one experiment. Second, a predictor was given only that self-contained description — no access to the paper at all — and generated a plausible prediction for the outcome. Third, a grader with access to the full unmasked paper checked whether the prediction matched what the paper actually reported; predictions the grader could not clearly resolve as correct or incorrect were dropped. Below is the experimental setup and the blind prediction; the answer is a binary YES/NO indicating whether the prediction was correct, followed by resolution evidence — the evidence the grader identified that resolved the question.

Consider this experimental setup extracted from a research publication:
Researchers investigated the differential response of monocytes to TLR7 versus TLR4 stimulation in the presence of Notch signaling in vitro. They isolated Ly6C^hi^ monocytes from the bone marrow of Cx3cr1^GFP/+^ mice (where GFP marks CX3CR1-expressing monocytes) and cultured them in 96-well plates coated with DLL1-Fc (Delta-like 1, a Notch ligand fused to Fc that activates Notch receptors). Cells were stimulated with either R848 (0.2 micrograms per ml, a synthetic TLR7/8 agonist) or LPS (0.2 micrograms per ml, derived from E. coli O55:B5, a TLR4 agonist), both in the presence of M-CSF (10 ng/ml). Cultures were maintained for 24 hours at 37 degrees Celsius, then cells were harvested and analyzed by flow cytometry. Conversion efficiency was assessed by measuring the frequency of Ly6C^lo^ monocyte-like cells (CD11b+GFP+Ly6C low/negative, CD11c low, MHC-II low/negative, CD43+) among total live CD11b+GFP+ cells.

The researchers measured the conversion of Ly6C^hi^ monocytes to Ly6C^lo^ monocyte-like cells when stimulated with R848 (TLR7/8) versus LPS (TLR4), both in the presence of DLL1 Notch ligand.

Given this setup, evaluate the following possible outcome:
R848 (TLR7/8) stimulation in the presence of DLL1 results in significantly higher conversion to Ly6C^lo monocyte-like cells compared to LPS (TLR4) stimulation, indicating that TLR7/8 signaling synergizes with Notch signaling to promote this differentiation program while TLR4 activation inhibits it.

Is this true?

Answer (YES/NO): NO